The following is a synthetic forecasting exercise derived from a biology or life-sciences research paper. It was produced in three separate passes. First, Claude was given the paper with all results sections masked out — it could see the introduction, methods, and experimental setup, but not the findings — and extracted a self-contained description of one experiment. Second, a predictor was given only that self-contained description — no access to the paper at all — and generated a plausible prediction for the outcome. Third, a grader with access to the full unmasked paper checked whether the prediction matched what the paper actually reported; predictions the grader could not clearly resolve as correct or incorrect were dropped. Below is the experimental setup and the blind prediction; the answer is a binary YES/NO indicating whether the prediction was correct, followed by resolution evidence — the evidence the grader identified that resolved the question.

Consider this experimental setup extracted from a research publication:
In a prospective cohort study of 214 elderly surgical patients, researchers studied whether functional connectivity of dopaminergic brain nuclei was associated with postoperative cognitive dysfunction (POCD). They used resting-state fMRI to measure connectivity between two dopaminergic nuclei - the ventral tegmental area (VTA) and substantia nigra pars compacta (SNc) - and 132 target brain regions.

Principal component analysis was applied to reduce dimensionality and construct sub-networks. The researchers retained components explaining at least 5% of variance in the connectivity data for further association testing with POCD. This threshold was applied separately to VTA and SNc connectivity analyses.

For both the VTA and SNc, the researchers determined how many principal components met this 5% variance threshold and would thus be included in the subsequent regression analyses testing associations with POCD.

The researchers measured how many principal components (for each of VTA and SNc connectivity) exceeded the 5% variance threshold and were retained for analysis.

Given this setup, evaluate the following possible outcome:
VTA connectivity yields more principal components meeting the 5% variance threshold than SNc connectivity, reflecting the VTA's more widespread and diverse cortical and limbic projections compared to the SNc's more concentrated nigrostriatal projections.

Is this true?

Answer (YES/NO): NO